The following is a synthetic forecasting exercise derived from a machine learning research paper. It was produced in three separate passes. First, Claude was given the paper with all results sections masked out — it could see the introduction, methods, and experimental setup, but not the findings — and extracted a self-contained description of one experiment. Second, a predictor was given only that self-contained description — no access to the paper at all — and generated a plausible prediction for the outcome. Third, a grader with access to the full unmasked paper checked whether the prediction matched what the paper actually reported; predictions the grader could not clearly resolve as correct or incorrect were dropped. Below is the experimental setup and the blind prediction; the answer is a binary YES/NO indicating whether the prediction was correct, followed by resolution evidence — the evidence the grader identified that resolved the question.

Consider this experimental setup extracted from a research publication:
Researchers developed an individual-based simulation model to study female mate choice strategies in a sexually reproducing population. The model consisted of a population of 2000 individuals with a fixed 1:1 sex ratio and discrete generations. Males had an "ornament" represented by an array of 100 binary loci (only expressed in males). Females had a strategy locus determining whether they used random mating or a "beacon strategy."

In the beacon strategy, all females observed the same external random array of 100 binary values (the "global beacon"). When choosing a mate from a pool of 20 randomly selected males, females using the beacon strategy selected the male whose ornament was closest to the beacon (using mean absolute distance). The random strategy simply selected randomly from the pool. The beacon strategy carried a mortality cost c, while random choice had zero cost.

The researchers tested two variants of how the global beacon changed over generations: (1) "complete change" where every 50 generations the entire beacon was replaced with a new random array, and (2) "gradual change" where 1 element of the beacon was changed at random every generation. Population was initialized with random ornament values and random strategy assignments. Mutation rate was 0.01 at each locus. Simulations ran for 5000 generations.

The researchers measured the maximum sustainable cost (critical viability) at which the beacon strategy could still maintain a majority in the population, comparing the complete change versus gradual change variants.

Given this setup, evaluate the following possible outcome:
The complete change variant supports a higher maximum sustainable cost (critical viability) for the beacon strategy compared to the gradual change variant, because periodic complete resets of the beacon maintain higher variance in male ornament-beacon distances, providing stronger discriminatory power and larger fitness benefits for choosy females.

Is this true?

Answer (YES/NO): NO